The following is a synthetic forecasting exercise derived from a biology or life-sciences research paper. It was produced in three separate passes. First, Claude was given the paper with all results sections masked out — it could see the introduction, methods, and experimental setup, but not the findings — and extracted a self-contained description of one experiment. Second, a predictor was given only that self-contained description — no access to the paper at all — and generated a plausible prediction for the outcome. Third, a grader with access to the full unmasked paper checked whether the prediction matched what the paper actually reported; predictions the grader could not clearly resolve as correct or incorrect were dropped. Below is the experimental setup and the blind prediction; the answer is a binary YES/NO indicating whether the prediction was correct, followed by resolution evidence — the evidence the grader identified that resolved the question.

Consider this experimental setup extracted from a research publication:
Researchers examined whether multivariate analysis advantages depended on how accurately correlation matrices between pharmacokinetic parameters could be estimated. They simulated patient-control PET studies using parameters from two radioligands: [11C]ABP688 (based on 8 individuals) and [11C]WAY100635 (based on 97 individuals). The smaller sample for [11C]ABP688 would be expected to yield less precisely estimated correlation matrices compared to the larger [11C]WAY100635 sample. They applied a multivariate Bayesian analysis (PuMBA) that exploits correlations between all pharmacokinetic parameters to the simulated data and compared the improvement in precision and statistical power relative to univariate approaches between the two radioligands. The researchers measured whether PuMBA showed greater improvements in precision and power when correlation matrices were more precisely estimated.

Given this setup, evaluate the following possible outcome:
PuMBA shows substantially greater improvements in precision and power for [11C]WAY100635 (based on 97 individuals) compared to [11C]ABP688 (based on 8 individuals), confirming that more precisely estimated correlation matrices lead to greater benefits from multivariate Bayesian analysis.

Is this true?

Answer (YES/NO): NO